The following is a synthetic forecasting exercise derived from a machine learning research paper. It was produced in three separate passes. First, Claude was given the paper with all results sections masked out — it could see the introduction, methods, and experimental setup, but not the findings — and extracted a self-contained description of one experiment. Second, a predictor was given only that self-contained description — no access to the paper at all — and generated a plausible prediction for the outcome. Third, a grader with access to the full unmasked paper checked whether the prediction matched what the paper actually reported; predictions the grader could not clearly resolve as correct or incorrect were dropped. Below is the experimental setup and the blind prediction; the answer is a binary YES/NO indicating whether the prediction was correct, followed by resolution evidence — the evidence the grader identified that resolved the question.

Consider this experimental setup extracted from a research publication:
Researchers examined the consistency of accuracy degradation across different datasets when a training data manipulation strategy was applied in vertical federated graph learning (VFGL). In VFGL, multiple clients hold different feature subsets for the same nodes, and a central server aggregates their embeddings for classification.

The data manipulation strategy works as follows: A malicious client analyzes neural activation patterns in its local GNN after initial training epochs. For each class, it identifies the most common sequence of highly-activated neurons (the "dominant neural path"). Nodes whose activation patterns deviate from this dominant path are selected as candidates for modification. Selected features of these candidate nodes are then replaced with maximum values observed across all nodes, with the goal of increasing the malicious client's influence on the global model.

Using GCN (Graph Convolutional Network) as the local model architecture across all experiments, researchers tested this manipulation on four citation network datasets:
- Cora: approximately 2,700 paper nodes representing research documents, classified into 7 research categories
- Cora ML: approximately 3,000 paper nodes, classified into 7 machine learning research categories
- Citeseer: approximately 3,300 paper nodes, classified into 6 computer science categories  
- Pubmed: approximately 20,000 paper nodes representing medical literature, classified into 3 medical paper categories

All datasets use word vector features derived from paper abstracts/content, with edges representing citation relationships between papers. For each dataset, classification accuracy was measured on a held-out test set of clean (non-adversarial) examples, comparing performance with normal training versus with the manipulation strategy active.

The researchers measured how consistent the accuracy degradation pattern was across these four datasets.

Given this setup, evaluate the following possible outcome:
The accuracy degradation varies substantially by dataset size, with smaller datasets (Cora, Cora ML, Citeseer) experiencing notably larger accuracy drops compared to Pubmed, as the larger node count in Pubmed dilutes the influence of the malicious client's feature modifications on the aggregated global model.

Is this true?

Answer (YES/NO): NO